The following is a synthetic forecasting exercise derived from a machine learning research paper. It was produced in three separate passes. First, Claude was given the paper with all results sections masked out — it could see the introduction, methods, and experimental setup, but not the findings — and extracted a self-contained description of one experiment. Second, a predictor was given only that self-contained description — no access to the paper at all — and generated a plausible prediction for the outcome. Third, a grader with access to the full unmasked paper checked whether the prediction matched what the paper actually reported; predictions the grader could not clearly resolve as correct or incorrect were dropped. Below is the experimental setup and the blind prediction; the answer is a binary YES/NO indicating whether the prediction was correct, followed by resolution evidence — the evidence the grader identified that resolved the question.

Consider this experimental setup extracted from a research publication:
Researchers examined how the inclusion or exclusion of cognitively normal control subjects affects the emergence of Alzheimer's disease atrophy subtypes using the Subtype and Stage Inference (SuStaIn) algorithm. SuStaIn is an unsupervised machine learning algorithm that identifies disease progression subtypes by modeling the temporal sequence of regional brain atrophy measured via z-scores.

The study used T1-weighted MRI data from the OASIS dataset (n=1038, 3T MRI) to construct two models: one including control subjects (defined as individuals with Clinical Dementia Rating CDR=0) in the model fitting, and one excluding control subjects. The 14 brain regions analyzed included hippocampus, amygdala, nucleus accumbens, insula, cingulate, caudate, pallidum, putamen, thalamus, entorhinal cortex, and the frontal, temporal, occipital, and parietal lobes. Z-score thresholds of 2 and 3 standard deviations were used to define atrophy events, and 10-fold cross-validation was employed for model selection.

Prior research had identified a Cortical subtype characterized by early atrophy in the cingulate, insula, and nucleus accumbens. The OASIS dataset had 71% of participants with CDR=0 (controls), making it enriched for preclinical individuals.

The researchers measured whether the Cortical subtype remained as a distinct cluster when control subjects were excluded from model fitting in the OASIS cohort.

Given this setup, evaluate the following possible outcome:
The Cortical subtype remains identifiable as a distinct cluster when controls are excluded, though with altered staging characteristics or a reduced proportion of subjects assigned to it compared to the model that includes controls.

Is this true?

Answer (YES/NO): NO